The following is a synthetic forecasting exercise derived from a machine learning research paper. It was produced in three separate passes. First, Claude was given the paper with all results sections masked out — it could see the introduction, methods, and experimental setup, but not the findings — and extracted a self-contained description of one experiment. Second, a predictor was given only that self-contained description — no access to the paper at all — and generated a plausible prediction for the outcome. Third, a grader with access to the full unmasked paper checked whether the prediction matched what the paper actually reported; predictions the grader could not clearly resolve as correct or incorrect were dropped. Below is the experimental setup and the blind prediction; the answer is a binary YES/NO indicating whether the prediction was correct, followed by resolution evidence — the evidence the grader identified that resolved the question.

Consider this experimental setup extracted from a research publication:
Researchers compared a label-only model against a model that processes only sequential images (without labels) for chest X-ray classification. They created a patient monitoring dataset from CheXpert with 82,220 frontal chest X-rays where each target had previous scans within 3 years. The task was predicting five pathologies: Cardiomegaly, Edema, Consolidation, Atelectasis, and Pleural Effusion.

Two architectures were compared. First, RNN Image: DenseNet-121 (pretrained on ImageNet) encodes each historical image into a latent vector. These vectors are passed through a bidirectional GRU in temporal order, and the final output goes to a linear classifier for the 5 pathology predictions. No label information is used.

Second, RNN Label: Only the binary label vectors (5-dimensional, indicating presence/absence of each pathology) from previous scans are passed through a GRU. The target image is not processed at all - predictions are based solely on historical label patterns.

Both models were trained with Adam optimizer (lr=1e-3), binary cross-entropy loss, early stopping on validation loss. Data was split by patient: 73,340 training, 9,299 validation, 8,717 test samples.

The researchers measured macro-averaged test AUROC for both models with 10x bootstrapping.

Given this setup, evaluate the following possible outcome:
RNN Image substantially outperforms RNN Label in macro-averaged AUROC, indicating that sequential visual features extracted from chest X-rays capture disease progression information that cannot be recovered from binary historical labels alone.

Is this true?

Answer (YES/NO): NO